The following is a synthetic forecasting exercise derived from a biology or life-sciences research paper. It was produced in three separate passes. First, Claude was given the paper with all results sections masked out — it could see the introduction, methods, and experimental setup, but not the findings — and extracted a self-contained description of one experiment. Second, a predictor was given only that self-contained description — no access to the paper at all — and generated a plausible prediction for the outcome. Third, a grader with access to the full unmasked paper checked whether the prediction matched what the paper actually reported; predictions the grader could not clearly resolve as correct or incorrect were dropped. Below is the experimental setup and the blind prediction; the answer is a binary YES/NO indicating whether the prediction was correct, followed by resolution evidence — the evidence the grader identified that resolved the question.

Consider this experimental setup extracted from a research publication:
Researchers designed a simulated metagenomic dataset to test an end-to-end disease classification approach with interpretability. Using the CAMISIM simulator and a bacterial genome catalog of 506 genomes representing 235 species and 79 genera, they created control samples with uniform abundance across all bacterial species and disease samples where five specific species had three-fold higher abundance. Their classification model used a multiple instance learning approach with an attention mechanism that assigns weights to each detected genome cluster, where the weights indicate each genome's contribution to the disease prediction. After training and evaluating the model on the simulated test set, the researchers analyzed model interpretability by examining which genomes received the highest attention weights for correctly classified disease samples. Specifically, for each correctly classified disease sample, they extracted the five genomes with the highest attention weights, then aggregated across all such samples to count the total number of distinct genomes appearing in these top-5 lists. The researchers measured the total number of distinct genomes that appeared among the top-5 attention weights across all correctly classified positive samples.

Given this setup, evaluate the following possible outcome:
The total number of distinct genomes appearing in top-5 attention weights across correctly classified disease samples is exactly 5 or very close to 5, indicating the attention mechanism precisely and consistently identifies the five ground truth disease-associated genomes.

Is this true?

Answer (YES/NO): NO